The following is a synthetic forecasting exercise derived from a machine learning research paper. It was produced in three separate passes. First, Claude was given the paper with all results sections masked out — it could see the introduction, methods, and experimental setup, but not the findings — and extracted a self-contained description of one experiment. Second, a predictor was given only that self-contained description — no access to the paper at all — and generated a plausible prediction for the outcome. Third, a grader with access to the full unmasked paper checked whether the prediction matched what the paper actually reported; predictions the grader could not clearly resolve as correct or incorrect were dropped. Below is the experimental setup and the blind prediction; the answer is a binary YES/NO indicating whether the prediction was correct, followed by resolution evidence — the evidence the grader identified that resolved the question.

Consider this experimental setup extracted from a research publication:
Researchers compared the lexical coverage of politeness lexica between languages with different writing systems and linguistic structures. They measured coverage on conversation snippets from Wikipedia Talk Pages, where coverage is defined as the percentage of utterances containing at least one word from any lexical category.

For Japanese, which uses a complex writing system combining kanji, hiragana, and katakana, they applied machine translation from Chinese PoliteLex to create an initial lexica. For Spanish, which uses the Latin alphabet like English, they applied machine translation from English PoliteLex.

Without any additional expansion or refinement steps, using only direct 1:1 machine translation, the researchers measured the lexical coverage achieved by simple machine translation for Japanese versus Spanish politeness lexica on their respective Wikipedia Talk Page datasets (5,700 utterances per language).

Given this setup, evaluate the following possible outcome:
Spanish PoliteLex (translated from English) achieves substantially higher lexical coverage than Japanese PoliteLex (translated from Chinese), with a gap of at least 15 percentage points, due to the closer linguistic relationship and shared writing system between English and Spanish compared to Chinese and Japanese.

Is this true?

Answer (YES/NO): YES